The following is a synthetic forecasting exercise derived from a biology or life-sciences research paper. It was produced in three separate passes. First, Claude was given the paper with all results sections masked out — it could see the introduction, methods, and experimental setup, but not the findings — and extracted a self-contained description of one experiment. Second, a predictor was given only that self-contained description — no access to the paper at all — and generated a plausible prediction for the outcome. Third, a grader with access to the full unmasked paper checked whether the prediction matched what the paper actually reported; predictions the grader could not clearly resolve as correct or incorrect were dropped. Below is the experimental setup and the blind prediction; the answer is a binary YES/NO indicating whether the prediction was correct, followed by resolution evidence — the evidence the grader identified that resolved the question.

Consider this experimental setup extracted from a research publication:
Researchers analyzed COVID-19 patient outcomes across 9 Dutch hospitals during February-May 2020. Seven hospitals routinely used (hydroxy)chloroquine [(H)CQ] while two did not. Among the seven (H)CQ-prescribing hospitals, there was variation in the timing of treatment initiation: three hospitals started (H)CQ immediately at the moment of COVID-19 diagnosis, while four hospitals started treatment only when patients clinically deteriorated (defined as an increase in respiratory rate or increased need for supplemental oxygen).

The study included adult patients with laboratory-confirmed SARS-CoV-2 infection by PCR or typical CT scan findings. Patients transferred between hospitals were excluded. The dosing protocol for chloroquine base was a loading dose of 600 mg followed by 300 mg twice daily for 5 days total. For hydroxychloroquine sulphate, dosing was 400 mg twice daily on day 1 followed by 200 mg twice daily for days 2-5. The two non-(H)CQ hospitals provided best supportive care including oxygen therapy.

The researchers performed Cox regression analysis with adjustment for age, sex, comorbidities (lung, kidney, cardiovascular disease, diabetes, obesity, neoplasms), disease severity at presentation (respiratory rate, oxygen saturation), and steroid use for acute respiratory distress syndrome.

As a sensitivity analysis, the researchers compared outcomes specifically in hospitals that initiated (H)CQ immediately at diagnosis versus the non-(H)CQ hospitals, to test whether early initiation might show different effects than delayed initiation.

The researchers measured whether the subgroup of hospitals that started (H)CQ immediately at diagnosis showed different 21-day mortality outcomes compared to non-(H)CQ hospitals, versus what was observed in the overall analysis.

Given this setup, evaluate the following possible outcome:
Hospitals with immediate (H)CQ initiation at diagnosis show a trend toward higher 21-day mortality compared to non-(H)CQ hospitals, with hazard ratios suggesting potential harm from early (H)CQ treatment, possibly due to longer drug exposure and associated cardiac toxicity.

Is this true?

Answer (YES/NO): NO